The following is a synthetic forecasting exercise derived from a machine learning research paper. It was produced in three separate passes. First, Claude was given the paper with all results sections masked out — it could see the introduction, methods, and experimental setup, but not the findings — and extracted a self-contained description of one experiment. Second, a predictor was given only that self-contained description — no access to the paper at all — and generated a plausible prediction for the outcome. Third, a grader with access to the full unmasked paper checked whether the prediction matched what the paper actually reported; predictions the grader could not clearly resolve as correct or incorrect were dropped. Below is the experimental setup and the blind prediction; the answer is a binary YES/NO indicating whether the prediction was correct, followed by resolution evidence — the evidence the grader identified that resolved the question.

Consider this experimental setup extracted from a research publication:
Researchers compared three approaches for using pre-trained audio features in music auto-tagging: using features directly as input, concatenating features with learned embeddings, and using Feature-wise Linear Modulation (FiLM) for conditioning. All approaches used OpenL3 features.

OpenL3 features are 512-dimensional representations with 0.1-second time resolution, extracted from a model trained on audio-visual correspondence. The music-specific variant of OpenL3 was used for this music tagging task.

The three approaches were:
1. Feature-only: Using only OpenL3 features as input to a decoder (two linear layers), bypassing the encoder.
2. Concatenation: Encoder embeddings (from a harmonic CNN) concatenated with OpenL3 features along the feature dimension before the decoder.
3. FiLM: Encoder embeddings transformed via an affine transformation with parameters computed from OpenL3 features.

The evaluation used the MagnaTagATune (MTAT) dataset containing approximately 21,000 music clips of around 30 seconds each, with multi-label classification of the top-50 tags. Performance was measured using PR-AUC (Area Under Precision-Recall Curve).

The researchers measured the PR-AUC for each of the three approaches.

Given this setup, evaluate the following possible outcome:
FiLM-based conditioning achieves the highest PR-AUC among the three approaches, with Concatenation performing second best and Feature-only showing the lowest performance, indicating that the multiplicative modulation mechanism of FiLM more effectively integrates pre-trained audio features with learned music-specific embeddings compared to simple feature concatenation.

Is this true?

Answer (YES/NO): NO